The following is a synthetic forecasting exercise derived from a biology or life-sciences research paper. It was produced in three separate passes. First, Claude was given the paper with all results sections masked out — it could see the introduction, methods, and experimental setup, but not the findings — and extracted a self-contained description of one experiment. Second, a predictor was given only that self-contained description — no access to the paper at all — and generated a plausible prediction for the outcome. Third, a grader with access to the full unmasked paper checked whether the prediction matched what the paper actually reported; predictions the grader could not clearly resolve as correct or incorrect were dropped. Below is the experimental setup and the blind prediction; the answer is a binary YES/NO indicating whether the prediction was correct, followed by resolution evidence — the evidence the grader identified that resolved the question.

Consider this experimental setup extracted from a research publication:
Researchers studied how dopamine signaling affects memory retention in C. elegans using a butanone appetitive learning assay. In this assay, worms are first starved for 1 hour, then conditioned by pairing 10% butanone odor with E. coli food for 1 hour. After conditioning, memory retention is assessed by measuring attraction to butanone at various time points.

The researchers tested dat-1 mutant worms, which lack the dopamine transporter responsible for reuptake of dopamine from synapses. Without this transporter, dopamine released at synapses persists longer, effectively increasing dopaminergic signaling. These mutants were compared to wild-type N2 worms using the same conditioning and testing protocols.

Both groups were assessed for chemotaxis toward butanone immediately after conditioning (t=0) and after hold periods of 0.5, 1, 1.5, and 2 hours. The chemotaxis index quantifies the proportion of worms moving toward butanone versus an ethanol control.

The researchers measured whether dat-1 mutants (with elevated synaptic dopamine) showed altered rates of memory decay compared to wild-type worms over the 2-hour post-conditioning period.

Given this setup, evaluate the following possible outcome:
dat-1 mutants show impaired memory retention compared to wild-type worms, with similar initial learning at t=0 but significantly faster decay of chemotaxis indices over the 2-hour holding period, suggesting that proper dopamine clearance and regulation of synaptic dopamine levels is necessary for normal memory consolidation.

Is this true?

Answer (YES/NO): NO